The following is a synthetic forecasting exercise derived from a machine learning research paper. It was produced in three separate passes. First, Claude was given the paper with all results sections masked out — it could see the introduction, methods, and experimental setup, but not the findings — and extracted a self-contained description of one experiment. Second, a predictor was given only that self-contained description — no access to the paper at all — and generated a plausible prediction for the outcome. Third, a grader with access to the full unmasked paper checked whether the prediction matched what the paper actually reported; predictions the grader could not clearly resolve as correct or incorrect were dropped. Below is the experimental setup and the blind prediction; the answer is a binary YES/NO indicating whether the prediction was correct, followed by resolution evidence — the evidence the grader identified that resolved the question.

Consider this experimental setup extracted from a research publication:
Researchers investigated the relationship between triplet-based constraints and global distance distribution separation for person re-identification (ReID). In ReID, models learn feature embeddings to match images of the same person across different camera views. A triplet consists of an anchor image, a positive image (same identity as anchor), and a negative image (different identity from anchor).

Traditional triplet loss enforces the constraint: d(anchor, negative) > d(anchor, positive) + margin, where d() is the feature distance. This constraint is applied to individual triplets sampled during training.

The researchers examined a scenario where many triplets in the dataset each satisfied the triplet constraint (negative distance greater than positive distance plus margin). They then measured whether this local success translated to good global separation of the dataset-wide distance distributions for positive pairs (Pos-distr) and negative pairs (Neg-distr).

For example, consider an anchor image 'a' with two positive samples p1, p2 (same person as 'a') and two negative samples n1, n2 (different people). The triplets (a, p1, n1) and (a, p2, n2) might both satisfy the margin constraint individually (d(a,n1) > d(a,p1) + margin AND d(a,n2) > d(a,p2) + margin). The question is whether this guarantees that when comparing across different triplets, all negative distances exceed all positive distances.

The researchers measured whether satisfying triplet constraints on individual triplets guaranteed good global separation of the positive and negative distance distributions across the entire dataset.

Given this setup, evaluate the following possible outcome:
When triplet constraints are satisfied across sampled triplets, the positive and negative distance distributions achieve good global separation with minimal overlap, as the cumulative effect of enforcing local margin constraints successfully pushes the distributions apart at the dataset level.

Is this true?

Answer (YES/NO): NO